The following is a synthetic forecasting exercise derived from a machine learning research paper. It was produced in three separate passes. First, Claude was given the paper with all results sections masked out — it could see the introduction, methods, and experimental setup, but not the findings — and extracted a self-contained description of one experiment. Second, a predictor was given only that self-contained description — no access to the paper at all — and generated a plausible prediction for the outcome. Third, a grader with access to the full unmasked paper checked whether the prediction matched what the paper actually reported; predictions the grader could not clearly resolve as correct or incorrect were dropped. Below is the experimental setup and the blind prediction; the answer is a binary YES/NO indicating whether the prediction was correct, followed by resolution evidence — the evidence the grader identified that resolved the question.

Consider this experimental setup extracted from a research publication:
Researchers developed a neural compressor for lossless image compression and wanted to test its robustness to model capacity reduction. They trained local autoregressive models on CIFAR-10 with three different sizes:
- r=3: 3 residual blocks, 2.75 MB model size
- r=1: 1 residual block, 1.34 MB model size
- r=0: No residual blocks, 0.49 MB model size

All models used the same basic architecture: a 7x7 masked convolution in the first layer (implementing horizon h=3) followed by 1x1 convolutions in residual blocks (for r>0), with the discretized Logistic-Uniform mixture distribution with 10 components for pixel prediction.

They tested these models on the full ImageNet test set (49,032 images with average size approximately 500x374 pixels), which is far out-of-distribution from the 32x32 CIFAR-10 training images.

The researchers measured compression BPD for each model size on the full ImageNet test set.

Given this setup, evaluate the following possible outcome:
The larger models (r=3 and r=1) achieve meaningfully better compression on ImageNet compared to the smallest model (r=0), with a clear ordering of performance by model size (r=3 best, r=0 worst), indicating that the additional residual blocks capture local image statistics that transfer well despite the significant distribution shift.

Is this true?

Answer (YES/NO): NO